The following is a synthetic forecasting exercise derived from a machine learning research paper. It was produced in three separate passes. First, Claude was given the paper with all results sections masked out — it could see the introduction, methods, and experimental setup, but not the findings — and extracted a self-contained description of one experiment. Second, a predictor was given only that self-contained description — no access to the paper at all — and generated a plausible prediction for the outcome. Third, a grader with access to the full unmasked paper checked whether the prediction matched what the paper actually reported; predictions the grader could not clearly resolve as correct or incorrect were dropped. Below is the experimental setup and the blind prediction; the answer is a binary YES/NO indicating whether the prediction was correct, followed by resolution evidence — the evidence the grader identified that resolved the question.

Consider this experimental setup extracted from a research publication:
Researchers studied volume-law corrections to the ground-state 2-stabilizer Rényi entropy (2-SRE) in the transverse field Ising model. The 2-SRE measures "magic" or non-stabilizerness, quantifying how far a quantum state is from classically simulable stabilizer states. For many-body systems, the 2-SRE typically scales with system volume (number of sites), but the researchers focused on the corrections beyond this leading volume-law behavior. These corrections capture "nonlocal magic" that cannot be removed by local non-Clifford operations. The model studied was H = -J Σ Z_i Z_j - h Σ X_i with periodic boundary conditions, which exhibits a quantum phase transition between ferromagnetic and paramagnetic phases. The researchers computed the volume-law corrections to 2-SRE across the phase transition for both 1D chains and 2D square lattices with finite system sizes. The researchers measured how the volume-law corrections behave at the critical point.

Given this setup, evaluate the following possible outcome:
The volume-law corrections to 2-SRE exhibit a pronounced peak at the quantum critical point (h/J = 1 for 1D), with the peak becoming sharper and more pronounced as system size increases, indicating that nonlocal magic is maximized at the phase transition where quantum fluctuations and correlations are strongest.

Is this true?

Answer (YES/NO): NO